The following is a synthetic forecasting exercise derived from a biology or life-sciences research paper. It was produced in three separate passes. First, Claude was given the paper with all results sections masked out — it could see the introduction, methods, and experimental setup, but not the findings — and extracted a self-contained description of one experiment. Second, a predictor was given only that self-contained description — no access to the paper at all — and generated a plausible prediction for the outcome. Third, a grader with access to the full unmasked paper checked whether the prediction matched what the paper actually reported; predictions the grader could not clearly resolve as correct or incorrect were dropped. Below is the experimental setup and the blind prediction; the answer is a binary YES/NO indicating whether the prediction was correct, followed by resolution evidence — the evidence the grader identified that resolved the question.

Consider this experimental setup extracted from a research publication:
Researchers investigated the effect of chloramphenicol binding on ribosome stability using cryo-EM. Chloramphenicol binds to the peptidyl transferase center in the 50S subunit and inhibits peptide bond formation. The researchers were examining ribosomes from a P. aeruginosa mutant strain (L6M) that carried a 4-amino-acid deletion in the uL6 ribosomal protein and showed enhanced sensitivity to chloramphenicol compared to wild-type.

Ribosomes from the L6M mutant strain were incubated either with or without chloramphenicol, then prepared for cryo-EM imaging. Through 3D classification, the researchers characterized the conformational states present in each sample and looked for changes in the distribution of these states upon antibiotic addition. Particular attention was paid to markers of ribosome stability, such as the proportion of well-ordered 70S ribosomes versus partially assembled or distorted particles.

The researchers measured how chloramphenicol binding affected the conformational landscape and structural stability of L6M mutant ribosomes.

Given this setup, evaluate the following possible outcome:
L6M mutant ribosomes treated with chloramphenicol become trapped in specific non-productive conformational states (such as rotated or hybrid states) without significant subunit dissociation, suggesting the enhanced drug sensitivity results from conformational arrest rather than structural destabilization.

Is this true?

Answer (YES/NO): NO